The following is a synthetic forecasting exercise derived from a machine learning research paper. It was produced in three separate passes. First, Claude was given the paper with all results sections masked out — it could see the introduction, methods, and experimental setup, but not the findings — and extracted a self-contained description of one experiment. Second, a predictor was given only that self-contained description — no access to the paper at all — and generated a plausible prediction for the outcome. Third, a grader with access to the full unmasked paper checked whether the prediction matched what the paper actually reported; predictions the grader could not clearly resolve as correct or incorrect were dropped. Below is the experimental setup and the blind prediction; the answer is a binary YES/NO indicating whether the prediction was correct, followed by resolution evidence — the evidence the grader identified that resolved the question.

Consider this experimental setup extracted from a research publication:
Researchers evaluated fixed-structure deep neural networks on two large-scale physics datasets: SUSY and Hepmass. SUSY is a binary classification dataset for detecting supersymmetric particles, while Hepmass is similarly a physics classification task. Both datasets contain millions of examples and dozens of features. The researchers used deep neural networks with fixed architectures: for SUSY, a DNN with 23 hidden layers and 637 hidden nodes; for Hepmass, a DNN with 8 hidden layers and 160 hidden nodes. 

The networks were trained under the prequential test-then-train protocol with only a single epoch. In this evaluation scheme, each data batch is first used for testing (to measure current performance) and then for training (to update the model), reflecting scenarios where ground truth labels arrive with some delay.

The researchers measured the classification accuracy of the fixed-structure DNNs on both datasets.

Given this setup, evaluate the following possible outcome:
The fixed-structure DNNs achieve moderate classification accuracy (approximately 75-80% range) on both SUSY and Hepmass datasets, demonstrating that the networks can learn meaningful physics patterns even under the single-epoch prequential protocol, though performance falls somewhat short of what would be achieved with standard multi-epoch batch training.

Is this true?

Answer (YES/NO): NO